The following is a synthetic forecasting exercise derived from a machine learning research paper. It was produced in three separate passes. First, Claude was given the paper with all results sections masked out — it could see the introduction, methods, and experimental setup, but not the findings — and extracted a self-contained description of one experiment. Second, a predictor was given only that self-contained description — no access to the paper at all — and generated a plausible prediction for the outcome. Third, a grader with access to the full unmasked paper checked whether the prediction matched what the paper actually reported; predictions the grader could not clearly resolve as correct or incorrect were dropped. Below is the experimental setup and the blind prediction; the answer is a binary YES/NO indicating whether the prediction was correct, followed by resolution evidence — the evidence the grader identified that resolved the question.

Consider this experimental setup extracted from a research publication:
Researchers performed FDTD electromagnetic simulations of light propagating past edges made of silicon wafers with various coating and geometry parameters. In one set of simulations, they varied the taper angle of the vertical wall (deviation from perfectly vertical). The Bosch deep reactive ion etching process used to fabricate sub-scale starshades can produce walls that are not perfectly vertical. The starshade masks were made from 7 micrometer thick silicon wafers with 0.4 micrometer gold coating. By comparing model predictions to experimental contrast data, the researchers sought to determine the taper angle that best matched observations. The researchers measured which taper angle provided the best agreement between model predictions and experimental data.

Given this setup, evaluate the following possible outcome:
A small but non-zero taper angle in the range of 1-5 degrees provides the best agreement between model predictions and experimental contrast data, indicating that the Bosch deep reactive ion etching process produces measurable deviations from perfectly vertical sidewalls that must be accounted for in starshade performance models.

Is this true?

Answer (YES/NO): YES